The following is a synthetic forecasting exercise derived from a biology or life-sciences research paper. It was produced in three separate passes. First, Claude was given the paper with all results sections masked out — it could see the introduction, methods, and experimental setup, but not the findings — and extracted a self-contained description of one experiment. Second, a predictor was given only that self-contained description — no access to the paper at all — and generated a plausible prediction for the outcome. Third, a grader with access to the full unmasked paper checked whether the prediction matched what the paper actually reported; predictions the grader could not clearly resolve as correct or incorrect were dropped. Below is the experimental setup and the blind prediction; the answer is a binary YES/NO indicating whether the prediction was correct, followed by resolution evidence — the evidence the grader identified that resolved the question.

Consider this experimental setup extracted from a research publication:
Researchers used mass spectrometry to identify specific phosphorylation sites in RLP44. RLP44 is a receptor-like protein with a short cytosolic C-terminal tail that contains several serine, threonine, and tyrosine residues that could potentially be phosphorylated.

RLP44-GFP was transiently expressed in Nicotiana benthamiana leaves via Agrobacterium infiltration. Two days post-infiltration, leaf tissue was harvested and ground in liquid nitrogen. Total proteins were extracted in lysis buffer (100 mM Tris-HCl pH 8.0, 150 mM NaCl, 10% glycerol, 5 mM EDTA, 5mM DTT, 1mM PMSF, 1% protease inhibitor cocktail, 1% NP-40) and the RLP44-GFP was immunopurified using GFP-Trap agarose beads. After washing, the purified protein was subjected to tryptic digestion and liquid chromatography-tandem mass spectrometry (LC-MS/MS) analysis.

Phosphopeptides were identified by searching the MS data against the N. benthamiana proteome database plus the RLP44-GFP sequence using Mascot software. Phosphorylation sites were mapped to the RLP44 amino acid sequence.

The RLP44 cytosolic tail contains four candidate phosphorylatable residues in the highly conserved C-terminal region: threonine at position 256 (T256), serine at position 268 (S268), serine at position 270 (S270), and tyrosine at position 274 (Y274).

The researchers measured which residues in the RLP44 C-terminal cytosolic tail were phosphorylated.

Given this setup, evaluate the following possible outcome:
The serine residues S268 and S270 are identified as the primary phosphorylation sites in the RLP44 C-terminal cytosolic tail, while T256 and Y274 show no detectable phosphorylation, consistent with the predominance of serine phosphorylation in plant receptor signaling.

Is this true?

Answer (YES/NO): NO